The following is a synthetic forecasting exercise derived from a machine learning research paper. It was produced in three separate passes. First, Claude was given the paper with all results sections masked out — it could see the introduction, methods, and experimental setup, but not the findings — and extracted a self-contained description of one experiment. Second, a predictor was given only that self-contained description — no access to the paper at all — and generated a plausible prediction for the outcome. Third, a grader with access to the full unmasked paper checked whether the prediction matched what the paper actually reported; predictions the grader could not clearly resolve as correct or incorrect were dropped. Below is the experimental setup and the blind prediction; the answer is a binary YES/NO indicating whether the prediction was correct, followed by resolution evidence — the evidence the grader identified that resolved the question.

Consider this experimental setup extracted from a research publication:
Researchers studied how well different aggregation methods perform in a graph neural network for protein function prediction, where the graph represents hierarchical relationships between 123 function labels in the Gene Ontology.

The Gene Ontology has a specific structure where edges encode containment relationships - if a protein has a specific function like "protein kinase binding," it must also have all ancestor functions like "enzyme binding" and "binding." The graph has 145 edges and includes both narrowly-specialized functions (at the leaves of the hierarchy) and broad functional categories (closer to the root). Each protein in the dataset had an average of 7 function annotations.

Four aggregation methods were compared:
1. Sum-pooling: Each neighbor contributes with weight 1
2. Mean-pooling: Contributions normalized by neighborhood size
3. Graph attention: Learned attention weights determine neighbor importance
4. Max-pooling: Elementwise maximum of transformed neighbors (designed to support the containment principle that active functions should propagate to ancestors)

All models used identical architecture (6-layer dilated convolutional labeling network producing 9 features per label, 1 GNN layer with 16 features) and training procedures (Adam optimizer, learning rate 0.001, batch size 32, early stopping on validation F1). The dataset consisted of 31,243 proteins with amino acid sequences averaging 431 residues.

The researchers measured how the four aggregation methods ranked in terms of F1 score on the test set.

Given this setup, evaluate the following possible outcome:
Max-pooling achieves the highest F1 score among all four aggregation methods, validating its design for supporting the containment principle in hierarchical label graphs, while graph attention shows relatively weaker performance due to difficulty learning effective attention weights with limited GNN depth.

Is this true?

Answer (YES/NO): NO